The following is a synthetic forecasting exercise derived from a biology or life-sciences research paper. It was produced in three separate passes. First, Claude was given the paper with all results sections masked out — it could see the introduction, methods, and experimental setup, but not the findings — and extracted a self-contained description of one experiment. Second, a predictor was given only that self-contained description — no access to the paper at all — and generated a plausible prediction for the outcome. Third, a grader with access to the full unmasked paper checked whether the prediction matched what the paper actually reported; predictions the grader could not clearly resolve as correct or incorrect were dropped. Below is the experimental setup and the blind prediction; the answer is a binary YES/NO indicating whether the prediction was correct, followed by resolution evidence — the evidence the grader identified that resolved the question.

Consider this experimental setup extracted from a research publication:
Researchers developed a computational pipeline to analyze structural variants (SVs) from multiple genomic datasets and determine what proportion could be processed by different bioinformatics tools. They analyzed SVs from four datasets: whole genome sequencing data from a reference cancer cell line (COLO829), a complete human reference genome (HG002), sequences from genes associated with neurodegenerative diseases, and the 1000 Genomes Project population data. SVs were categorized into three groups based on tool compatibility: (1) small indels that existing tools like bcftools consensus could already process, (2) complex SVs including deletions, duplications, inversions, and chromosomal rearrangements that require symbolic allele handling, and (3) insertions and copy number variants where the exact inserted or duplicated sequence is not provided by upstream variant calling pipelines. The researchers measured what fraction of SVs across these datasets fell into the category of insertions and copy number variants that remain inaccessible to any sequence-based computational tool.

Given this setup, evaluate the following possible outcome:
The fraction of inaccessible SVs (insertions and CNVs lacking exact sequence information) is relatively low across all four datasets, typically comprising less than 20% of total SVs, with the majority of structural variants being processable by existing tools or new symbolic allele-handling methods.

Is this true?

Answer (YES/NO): YES